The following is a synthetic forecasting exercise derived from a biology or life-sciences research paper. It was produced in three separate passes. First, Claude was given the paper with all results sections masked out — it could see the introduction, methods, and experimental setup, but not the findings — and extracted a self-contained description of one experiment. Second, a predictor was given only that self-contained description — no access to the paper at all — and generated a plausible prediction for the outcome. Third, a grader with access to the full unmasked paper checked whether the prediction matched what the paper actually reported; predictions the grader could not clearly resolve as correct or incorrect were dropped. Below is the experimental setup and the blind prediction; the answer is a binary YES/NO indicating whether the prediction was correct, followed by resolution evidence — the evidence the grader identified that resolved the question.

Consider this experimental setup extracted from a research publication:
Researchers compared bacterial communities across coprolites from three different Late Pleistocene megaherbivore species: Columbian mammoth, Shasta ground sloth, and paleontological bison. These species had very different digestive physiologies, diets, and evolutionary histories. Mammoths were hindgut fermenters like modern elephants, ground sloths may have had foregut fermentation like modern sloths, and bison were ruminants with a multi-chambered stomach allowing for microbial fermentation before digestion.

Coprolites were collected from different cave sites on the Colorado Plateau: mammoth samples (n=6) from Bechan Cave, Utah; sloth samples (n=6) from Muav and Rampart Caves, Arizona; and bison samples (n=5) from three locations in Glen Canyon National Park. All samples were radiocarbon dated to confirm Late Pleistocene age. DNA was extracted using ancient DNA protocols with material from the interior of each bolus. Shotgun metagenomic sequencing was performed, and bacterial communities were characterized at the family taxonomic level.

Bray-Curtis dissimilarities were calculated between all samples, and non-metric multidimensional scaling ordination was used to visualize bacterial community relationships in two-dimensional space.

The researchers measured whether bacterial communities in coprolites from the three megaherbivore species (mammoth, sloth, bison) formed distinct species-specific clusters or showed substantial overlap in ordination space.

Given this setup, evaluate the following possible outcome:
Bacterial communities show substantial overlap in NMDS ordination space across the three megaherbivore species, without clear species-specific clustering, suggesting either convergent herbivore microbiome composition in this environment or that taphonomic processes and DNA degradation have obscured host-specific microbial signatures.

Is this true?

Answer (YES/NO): NO